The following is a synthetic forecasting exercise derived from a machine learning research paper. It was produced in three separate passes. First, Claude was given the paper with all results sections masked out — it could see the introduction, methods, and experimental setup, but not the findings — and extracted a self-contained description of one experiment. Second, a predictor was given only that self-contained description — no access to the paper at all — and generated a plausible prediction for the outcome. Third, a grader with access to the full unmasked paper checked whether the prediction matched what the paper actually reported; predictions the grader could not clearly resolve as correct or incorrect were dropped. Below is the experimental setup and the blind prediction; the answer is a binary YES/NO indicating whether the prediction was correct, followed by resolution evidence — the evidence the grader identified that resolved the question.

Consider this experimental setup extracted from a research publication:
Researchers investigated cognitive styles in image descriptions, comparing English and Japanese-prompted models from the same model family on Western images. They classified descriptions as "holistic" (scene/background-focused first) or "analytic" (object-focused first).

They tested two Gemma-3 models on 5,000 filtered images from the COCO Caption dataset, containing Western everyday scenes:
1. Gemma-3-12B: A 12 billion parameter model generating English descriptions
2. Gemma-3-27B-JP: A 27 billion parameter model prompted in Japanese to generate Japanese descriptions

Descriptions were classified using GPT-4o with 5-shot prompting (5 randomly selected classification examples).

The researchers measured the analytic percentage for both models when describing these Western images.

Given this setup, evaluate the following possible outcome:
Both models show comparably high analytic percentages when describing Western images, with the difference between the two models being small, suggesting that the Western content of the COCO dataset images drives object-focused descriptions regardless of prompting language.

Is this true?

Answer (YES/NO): YES